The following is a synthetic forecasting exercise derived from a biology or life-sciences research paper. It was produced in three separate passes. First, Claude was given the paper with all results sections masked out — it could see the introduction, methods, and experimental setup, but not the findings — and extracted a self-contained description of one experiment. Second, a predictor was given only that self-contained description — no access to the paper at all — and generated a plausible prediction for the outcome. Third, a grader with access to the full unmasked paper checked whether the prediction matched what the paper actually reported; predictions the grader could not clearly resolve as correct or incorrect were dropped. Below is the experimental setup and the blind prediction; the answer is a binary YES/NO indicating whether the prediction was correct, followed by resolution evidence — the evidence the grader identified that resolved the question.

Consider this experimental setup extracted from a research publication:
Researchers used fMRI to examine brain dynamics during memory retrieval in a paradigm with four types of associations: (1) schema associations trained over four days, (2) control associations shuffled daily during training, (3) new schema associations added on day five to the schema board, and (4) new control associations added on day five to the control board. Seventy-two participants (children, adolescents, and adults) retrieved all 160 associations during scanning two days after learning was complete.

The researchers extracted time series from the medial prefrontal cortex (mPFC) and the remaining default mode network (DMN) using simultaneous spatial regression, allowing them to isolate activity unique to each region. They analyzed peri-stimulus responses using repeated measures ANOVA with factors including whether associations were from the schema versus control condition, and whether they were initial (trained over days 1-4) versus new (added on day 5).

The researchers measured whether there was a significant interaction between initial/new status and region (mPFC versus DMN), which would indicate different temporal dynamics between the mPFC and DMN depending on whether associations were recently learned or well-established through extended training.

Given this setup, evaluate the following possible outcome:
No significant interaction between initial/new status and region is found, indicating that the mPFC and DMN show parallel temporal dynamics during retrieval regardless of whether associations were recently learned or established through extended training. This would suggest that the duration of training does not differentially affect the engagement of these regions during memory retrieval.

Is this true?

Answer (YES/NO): NO